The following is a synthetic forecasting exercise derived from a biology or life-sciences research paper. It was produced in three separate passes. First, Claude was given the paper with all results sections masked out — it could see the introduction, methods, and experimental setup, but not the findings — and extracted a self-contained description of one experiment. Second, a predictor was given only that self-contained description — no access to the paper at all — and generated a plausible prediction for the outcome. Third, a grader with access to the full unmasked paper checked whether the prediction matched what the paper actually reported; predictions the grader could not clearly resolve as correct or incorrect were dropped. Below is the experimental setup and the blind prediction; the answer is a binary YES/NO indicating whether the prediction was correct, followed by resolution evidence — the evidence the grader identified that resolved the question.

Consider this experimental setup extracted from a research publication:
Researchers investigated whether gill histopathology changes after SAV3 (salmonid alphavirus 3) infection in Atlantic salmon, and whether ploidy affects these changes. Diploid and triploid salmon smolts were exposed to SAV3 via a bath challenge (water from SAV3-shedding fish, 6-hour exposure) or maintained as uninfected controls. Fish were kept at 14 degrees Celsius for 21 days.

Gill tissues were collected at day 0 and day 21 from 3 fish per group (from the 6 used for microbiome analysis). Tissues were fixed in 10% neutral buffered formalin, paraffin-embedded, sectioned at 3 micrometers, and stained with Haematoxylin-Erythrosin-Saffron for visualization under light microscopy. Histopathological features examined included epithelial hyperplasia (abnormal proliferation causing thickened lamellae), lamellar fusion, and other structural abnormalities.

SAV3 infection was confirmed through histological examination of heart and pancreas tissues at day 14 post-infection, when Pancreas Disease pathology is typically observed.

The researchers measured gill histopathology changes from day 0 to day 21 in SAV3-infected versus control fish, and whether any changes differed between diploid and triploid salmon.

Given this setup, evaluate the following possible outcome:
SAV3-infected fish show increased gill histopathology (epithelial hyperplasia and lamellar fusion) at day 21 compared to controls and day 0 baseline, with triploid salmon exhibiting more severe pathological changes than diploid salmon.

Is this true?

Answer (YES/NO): NO